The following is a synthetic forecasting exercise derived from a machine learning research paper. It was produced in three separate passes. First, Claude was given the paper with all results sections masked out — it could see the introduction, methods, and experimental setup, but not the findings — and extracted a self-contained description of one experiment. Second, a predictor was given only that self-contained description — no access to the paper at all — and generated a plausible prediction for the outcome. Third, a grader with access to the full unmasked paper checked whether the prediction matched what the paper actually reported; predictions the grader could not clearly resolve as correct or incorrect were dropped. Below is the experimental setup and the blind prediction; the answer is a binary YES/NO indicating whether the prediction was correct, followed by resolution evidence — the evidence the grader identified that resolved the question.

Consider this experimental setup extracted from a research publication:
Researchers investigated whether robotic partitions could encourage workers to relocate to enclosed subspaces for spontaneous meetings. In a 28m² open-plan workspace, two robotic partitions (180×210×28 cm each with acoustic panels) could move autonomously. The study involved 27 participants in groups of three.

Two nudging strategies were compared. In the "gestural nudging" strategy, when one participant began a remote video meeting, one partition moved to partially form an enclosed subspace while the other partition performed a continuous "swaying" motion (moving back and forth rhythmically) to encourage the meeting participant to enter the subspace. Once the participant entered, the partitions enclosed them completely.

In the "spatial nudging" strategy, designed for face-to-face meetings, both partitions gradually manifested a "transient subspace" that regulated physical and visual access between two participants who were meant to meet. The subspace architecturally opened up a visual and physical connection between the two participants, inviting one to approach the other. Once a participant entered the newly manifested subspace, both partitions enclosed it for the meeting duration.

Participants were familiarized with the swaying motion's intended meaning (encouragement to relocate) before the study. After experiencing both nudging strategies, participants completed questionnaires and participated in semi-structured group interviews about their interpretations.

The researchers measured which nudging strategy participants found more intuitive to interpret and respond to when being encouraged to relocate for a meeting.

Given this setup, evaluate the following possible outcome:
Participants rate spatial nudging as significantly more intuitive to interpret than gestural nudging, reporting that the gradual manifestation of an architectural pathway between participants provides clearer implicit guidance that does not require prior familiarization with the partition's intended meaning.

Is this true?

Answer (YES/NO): YES